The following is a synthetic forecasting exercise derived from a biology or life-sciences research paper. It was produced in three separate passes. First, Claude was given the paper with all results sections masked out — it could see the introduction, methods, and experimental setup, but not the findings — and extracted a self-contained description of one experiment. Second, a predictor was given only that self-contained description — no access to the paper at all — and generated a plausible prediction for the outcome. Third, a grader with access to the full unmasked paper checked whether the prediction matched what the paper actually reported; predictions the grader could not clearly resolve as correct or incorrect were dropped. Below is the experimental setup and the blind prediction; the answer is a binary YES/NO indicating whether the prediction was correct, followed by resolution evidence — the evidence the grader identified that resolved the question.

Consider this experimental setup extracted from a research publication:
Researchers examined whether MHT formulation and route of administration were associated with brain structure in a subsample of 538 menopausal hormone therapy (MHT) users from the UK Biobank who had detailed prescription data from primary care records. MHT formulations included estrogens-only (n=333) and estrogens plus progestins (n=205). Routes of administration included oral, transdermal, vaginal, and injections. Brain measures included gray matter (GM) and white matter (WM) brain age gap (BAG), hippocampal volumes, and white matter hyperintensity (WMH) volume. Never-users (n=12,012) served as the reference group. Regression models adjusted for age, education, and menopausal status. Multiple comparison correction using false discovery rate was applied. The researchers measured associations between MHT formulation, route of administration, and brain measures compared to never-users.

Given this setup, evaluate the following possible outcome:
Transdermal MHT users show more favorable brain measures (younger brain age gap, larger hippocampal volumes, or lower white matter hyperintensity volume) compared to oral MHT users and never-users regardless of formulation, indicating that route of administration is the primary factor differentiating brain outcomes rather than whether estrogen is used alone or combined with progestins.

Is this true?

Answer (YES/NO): NO